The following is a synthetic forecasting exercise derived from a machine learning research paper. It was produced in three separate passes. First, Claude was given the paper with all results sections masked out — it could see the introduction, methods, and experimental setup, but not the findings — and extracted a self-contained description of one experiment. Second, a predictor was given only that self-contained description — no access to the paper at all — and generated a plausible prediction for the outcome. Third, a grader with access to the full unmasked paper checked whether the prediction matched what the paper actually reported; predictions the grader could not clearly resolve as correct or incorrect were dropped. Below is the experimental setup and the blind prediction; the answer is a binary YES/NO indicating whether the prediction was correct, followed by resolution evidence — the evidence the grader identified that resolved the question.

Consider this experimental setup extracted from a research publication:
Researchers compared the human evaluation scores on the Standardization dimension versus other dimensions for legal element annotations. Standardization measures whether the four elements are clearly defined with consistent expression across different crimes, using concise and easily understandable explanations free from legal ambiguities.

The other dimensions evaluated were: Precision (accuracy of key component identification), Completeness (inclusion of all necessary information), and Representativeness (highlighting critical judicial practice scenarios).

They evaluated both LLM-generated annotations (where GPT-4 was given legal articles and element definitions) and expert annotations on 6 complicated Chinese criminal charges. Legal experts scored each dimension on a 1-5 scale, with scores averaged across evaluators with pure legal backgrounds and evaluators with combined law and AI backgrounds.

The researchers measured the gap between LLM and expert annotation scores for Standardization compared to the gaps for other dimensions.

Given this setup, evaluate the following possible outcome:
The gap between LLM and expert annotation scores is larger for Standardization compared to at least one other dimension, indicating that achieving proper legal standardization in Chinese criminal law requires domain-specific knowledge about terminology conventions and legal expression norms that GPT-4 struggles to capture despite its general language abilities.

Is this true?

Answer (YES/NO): NO